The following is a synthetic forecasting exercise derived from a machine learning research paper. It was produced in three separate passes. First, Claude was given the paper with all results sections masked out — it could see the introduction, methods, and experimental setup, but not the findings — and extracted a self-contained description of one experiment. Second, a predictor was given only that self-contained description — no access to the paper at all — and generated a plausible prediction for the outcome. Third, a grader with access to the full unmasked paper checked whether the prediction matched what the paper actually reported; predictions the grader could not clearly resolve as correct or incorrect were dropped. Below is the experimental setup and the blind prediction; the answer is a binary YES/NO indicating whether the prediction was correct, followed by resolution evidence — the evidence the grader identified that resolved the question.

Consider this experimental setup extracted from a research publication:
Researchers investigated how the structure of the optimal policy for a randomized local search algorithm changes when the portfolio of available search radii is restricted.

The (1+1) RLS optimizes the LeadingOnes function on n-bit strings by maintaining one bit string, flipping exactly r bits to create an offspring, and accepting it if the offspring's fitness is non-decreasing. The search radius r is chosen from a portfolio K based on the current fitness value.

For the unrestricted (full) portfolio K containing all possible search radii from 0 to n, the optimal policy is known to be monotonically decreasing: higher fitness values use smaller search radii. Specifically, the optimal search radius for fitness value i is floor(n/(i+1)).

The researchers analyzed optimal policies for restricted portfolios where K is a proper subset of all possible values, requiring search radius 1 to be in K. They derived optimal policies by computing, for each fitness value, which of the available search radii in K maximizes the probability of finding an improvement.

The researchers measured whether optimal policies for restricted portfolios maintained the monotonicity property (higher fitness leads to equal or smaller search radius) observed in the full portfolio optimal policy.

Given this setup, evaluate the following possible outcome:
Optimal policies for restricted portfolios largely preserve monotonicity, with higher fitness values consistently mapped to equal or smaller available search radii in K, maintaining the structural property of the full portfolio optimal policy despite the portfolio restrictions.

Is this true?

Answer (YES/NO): YES